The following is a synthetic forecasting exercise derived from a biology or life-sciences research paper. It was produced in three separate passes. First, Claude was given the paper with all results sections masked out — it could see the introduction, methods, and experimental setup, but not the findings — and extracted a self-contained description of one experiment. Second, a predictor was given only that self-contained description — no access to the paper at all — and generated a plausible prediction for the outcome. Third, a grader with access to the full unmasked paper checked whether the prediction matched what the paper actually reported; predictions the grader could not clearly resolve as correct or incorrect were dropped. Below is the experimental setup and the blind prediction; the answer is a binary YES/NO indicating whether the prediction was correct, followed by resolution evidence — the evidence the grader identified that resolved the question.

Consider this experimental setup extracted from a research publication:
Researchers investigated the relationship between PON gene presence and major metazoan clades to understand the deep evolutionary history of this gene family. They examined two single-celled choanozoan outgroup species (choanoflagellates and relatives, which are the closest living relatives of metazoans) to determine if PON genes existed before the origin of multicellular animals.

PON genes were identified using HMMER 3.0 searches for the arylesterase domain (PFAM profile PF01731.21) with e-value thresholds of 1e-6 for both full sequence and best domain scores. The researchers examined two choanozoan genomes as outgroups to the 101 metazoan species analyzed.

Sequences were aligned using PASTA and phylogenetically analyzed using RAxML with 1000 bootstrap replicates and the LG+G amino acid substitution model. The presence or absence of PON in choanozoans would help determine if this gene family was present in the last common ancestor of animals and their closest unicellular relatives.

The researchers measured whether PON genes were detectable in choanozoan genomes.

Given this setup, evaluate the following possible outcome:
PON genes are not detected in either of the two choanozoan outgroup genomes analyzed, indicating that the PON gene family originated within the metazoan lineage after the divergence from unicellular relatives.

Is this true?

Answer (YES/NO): YES